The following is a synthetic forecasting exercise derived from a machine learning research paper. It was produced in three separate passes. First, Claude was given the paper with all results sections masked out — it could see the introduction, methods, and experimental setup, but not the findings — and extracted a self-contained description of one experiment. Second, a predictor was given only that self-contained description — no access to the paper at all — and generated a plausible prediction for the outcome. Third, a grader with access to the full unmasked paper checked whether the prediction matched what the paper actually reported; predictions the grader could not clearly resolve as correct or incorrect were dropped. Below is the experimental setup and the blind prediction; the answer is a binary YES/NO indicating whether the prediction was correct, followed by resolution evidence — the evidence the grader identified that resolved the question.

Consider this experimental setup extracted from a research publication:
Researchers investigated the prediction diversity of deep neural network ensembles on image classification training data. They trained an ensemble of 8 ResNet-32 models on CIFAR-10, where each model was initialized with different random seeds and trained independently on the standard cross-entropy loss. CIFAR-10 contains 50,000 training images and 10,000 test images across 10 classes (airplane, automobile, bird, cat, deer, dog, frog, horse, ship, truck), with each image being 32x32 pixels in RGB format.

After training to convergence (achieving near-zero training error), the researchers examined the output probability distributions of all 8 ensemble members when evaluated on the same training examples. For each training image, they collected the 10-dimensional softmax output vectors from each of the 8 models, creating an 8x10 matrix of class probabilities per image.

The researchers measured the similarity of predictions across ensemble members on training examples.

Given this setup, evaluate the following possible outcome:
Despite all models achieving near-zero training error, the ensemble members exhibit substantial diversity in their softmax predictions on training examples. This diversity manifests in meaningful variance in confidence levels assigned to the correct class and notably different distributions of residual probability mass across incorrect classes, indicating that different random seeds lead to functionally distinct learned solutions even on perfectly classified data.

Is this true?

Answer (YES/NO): NO